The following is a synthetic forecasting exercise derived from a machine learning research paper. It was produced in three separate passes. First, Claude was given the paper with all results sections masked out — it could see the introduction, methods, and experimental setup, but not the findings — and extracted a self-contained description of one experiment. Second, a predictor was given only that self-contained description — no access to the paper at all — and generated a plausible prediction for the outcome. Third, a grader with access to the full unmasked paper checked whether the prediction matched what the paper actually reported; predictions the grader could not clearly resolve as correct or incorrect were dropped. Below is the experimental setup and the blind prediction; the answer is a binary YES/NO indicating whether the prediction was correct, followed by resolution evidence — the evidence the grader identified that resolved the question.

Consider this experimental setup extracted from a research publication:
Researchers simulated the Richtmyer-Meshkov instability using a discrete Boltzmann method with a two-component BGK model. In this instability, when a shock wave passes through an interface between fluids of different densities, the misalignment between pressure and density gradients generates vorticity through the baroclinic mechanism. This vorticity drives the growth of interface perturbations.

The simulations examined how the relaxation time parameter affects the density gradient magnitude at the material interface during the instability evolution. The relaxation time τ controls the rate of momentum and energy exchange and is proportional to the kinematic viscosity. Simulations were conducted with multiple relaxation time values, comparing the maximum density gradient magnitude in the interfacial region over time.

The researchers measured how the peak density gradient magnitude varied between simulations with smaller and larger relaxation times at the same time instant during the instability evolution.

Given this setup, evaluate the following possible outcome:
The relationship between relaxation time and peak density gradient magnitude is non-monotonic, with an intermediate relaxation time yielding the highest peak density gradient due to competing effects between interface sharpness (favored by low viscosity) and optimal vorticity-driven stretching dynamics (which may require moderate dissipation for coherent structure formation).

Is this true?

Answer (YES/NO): NO